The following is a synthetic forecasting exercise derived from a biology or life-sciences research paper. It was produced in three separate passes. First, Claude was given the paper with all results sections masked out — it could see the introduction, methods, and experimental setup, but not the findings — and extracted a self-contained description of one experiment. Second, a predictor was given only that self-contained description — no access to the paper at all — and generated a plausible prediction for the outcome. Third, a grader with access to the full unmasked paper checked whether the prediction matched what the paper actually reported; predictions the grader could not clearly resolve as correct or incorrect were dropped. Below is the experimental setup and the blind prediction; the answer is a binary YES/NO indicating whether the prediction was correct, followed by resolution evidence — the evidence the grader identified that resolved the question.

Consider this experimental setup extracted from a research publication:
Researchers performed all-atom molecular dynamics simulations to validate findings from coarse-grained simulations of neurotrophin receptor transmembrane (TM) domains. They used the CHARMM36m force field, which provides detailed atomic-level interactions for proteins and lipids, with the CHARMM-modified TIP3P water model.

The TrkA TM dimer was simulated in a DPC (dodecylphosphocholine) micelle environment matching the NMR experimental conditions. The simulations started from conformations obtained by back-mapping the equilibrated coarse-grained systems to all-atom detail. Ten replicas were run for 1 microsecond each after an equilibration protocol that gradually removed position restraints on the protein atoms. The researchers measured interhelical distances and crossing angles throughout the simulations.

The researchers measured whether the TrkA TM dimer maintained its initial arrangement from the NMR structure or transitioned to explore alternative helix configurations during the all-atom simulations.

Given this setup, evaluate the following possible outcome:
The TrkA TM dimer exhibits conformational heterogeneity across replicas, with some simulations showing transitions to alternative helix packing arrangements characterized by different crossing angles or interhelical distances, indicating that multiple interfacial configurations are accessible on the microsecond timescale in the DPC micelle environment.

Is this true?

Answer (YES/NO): NO